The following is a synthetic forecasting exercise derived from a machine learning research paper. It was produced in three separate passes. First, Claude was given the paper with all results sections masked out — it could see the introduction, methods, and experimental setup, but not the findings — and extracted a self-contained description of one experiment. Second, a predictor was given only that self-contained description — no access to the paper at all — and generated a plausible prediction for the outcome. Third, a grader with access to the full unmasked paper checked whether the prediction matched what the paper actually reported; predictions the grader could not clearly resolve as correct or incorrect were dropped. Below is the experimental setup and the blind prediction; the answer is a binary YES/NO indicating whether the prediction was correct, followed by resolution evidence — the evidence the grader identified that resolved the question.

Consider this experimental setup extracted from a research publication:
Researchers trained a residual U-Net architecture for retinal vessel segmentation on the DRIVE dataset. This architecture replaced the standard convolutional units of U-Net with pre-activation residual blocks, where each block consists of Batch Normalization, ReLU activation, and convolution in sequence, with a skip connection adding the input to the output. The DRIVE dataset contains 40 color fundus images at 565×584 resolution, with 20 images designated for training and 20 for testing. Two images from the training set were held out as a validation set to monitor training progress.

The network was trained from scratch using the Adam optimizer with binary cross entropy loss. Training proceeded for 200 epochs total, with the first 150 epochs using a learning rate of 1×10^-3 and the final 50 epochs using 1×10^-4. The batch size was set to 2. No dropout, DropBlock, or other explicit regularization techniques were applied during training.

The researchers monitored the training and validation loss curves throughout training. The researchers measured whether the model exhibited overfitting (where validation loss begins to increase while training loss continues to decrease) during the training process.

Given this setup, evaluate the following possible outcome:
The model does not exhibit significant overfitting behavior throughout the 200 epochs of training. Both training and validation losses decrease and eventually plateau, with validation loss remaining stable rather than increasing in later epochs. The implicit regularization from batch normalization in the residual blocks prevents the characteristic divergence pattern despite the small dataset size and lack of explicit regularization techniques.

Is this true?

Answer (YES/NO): NO